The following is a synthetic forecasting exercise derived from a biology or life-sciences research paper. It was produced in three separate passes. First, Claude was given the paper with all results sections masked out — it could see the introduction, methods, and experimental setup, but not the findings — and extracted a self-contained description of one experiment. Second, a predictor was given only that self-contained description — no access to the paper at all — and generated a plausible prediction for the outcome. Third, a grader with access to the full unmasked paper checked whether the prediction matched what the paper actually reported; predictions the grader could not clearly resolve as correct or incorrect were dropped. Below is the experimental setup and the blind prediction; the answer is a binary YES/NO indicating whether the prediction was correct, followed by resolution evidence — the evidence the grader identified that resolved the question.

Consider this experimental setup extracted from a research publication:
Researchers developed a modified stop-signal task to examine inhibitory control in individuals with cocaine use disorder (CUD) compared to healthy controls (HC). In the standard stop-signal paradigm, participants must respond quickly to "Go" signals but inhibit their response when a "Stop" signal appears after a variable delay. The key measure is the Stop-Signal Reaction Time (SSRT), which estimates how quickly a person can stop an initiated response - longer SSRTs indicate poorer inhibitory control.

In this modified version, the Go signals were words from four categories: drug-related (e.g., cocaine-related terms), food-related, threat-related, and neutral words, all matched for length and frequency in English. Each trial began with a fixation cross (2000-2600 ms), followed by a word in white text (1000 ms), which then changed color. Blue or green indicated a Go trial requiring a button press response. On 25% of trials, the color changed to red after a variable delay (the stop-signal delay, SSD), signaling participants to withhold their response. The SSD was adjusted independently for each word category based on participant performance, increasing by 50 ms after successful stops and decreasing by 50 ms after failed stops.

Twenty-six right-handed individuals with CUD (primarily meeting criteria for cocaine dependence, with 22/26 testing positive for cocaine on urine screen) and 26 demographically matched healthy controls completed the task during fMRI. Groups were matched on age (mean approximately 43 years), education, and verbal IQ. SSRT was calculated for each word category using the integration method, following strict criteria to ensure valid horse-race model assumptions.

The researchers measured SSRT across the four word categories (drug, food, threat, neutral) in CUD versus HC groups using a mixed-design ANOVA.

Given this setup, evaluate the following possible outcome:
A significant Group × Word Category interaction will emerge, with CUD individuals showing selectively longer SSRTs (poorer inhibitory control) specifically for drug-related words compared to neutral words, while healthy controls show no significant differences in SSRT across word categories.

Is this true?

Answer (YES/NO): NO